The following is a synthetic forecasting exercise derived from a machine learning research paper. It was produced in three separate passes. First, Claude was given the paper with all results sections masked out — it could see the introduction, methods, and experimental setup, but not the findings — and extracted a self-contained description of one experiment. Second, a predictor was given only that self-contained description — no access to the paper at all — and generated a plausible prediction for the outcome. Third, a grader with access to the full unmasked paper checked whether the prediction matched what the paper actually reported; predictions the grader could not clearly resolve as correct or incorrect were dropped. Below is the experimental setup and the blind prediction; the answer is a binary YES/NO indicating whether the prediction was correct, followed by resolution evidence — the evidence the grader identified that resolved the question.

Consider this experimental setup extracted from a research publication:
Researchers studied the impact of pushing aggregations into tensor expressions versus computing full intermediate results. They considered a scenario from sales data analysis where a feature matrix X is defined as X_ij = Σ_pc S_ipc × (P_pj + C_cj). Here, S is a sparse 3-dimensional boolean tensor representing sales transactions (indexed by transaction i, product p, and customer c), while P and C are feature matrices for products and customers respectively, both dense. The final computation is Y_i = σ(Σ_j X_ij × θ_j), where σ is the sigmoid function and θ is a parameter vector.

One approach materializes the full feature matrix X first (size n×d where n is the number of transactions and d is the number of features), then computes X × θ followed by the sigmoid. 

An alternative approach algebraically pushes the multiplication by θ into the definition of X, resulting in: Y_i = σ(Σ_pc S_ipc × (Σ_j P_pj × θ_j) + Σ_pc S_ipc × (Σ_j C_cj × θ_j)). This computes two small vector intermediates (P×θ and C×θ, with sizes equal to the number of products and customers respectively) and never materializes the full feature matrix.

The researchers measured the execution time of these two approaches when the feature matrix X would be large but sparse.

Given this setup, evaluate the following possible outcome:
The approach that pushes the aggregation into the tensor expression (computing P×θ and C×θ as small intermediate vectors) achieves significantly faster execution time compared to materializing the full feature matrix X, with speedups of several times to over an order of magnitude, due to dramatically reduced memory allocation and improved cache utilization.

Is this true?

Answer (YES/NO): YES